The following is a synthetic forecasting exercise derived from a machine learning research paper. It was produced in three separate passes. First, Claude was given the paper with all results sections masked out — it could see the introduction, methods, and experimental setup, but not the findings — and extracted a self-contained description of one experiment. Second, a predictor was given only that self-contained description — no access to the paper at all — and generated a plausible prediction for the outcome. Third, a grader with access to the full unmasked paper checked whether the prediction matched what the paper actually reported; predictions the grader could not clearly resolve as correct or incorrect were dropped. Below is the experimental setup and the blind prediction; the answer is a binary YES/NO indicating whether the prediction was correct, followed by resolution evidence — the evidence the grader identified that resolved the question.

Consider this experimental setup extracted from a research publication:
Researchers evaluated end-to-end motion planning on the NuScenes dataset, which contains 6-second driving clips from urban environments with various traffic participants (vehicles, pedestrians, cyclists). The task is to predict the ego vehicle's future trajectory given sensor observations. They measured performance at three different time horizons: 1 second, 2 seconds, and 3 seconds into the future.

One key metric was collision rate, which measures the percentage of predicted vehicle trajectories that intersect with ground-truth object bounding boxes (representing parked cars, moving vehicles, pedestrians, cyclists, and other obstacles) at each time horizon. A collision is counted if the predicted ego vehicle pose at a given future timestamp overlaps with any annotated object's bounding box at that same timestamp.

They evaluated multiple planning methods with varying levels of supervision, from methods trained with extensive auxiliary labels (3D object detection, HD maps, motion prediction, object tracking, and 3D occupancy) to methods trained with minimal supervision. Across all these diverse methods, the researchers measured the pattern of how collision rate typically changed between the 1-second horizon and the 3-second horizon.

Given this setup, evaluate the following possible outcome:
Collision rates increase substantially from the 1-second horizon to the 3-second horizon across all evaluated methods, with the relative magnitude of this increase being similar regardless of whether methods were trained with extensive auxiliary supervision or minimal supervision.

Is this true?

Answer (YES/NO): NO